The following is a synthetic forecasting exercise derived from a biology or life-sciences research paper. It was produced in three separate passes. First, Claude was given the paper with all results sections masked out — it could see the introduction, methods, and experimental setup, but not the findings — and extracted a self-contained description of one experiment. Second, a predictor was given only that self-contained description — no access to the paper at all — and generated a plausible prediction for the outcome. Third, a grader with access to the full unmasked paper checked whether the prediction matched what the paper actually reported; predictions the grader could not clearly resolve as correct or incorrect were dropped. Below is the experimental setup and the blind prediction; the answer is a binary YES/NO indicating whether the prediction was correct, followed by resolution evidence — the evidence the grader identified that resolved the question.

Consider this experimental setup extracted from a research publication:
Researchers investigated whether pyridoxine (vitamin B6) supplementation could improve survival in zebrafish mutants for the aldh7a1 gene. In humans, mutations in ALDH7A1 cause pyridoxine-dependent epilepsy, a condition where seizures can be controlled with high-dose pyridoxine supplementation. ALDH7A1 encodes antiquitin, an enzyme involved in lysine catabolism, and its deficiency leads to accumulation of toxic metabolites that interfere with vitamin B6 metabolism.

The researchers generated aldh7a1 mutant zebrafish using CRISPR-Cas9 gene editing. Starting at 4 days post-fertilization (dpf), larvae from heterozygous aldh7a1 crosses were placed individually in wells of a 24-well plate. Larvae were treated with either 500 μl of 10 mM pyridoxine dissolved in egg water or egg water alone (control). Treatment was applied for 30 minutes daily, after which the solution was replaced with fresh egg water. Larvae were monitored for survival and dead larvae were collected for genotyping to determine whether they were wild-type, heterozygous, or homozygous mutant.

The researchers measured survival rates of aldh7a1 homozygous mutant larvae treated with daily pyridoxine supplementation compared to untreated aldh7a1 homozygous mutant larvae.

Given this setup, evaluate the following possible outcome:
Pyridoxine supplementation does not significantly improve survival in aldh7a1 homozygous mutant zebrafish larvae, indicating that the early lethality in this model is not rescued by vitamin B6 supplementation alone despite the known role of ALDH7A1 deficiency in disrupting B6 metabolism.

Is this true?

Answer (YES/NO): NO